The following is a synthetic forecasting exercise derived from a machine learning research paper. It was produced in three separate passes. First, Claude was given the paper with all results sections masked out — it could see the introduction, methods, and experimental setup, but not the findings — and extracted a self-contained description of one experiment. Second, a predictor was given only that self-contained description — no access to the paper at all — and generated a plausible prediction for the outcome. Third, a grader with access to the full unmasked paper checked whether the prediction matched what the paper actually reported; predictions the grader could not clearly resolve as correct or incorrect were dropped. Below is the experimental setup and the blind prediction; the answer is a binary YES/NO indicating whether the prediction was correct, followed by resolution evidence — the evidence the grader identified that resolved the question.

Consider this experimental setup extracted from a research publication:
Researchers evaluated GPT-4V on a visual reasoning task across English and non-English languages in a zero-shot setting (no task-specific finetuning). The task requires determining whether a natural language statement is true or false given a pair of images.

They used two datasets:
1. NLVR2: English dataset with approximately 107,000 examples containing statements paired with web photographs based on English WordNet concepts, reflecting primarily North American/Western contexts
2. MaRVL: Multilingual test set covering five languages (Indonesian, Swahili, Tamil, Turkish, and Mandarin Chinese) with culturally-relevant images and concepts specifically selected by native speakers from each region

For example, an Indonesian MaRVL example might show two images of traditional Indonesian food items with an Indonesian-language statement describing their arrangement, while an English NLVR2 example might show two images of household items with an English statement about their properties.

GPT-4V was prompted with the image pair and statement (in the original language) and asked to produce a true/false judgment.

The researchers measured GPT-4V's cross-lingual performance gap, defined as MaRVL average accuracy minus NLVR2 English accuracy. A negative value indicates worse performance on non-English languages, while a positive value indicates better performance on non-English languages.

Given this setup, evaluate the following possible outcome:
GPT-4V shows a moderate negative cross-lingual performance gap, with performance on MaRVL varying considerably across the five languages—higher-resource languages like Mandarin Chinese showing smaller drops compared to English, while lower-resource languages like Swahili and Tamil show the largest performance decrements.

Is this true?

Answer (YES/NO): NO